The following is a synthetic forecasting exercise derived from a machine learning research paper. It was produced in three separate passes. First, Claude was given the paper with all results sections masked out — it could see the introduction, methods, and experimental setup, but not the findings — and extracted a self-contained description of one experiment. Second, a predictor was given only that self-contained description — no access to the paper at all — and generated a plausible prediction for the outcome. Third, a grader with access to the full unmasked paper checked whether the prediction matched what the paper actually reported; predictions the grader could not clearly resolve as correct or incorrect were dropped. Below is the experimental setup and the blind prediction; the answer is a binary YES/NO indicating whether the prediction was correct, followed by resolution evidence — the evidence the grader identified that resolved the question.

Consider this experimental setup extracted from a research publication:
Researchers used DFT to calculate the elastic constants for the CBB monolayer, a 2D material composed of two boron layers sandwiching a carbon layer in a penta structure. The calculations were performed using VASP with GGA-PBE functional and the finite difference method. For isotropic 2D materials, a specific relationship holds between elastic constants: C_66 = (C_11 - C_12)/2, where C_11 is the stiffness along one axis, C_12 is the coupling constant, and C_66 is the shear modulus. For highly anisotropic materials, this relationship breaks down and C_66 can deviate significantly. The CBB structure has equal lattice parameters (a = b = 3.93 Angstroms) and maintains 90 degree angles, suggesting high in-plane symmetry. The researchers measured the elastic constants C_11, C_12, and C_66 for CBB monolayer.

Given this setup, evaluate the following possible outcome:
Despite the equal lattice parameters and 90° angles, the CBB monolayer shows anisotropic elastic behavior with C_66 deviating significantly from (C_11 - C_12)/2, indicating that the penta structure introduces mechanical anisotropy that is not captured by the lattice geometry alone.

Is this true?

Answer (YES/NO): YES